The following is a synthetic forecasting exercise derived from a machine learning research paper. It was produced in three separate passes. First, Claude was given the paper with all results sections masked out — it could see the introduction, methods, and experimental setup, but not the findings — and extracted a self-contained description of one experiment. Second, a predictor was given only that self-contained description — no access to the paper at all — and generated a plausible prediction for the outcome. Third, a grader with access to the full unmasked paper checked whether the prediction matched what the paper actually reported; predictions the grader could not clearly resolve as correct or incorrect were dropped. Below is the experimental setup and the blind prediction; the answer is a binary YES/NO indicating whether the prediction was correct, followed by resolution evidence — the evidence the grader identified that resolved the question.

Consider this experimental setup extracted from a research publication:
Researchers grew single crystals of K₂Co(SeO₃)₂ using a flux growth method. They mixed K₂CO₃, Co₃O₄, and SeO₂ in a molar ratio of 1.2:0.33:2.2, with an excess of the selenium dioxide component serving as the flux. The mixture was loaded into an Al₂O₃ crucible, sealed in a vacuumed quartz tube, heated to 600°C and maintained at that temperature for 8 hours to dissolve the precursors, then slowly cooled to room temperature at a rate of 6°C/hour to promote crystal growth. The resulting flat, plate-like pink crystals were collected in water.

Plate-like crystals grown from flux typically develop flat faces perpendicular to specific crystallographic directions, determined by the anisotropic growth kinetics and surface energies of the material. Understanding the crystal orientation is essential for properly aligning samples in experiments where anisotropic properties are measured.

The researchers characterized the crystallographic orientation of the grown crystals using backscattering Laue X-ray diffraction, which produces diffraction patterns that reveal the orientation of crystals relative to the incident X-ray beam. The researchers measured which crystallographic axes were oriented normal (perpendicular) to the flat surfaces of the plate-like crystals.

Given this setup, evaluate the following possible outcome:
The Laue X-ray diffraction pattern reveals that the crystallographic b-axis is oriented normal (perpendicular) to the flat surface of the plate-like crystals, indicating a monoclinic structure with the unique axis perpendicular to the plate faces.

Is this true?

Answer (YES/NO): NO